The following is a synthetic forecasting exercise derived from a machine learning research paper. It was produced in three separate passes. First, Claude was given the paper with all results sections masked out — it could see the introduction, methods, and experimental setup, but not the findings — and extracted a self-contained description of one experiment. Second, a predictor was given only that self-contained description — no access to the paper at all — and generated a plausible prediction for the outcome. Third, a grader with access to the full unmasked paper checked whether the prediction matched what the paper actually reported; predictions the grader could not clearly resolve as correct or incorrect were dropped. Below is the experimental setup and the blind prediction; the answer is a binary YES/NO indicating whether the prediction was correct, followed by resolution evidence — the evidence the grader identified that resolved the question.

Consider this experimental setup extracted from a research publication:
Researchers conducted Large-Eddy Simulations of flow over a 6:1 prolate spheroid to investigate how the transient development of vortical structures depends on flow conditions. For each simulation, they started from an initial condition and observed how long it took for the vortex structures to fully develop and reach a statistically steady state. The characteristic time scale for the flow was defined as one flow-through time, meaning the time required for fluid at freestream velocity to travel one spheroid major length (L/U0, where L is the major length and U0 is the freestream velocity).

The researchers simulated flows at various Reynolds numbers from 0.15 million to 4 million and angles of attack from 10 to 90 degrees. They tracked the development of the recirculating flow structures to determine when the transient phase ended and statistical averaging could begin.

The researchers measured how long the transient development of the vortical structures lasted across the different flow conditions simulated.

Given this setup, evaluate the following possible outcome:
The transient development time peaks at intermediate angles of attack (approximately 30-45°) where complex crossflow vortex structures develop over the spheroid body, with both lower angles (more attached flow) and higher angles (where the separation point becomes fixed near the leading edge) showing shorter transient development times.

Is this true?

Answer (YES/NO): NO